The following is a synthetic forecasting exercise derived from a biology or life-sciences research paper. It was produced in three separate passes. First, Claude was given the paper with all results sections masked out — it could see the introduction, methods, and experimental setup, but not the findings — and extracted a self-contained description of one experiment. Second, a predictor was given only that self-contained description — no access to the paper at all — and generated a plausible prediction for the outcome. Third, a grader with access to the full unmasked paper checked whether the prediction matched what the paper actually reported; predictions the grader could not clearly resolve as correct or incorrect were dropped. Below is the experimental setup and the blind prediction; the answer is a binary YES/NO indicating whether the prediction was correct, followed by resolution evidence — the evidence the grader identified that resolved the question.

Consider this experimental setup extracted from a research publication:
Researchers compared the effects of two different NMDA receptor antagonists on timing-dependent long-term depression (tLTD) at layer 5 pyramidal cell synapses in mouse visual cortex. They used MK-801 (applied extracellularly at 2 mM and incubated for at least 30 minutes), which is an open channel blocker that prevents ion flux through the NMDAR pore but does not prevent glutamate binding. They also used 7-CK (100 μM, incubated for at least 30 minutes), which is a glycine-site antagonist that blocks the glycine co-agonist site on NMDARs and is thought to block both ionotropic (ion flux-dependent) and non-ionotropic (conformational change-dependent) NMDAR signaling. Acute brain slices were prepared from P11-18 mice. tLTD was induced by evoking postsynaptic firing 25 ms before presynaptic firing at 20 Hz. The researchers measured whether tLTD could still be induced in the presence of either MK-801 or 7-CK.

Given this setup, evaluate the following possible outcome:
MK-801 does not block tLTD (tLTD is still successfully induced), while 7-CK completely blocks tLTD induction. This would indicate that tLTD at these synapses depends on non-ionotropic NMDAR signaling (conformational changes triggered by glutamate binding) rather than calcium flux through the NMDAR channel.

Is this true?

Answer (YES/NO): NO